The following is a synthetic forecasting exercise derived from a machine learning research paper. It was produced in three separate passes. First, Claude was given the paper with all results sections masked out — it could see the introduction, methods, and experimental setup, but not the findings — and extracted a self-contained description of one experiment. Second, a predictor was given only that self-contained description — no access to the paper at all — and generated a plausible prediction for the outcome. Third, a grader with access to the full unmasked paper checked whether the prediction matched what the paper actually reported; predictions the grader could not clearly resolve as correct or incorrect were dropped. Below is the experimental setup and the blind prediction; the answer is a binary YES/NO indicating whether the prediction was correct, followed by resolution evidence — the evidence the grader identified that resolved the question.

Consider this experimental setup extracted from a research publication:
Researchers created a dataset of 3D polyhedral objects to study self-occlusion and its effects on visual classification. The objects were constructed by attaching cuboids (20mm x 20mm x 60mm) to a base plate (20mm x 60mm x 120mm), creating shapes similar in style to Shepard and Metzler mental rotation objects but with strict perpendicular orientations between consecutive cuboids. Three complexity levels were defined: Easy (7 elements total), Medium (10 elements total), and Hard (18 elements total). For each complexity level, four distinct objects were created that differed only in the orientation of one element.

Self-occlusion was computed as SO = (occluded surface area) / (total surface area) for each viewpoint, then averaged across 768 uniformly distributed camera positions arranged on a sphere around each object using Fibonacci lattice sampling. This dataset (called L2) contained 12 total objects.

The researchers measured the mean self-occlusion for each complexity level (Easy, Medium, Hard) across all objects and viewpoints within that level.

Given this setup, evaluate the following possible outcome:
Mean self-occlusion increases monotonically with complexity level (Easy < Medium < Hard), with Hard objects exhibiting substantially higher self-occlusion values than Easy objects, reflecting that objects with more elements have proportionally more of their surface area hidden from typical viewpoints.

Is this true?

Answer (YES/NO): YES